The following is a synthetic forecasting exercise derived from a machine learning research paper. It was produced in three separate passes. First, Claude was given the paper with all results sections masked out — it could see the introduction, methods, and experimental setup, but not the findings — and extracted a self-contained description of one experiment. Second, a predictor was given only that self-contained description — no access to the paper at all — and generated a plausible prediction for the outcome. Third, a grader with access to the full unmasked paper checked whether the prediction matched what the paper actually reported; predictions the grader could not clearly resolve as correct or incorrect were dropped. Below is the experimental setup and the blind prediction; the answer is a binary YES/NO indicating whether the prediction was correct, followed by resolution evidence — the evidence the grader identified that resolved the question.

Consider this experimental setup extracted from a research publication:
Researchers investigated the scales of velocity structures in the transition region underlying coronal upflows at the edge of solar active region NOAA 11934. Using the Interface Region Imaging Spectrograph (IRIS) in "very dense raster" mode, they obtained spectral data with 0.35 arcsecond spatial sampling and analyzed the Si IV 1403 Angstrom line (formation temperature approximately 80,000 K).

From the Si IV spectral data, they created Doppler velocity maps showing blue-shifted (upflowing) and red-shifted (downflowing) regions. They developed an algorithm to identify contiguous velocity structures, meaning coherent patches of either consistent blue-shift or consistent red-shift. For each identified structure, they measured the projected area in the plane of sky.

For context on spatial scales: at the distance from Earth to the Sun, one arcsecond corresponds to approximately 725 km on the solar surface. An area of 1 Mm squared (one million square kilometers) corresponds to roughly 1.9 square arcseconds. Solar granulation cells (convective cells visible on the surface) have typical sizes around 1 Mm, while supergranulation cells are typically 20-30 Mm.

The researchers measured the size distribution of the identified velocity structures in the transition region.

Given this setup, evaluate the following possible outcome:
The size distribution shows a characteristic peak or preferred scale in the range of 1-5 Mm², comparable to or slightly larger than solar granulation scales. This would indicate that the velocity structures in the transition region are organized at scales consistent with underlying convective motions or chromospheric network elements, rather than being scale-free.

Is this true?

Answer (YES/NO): NO